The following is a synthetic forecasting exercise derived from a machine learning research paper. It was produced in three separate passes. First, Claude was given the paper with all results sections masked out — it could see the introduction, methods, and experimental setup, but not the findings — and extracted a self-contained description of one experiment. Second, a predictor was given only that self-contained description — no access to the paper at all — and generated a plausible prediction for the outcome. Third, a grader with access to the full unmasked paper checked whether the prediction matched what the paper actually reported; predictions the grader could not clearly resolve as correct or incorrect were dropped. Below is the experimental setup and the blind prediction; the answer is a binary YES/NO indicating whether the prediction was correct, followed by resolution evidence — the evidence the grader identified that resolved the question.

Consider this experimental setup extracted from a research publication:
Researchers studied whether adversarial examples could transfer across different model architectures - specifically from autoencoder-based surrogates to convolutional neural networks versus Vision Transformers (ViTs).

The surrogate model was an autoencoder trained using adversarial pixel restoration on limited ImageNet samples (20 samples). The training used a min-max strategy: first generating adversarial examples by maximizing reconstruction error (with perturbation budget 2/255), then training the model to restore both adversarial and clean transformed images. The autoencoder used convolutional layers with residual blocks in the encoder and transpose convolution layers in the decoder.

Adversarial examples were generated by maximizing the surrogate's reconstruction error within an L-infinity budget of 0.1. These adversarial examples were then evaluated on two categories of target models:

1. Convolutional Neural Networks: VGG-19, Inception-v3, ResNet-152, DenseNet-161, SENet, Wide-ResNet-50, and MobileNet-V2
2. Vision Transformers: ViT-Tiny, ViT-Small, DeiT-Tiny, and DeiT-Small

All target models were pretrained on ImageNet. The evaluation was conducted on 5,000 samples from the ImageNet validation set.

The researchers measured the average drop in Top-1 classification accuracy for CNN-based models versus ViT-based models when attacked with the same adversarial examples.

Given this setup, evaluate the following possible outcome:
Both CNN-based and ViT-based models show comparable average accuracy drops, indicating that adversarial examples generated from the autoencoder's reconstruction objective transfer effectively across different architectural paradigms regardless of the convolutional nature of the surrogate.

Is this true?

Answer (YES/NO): NO